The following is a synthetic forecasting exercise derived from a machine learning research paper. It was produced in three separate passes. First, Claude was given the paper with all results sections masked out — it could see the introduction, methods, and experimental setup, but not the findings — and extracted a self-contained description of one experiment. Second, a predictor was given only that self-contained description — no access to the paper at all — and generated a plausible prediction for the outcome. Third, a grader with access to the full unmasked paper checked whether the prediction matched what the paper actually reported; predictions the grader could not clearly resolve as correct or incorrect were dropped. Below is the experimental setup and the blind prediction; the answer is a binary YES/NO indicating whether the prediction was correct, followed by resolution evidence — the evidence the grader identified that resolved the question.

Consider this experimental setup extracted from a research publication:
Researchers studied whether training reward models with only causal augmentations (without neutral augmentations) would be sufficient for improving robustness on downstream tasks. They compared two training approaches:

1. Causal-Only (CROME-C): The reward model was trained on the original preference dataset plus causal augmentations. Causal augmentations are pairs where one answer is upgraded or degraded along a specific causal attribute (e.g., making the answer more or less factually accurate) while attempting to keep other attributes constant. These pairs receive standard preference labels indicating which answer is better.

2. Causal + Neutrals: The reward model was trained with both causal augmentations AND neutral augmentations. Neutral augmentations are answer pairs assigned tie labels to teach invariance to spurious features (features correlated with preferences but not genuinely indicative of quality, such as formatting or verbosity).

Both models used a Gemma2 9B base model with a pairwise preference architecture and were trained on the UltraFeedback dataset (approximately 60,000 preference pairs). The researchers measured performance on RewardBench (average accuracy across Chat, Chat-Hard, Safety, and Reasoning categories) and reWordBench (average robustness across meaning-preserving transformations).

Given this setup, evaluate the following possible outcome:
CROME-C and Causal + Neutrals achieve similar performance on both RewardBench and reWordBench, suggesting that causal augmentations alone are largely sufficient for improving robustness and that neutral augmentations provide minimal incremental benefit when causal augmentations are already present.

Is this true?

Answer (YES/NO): NO